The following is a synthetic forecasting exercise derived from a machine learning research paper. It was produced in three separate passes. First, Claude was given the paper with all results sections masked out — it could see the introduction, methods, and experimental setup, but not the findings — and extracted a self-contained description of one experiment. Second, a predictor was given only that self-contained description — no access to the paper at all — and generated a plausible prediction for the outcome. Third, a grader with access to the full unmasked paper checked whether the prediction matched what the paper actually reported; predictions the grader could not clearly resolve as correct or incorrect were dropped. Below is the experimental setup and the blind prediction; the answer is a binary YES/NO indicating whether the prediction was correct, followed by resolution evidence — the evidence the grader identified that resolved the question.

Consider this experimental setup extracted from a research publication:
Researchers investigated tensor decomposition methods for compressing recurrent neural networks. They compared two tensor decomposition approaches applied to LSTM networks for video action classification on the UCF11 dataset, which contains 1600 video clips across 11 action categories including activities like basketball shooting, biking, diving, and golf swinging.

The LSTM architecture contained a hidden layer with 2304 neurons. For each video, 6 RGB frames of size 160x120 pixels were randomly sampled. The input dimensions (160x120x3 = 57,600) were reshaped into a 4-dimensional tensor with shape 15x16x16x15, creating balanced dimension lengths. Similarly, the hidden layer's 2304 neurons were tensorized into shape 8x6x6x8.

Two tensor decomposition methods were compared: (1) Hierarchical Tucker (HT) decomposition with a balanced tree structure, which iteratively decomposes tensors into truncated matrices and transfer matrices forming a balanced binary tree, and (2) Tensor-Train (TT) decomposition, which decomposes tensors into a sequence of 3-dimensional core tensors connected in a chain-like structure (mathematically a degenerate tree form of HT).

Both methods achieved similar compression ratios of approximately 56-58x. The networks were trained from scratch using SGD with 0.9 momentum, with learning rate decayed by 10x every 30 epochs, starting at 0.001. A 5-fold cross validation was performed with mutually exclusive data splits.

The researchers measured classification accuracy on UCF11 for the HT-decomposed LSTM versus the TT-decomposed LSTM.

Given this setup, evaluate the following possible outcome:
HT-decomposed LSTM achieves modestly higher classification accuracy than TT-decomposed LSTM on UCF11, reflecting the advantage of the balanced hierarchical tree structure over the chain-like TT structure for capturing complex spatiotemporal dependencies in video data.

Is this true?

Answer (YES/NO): YES